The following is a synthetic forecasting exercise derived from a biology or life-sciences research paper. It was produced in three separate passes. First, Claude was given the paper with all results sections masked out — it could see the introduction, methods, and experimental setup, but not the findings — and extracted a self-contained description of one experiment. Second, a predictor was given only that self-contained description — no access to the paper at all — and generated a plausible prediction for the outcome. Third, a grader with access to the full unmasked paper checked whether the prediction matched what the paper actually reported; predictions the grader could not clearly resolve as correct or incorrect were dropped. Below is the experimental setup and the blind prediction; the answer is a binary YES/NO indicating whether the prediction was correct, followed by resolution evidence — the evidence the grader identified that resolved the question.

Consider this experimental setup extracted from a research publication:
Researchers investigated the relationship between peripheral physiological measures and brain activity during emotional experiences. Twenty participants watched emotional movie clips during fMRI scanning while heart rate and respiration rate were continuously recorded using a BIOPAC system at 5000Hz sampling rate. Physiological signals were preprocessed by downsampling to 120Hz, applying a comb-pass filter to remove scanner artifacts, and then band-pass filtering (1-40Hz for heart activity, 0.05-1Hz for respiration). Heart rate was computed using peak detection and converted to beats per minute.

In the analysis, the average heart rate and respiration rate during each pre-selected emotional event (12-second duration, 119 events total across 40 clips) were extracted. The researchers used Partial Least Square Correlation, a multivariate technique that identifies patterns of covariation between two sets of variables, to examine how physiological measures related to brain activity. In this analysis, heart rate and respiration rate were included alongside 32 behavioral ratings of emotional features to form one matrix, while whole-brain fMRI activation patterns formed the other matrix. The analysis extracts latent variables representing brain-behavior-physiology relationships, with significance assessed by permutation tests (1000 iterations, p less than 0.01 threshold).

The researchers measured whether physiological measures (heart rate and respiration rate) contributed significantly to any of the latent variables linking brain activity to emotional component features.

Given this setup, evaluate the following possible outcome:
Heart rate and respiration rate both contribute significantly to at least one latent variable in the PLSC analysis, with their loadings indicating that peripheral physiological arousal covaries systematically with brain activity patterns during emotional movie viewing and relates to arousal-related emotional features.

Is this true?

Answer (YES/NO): NO